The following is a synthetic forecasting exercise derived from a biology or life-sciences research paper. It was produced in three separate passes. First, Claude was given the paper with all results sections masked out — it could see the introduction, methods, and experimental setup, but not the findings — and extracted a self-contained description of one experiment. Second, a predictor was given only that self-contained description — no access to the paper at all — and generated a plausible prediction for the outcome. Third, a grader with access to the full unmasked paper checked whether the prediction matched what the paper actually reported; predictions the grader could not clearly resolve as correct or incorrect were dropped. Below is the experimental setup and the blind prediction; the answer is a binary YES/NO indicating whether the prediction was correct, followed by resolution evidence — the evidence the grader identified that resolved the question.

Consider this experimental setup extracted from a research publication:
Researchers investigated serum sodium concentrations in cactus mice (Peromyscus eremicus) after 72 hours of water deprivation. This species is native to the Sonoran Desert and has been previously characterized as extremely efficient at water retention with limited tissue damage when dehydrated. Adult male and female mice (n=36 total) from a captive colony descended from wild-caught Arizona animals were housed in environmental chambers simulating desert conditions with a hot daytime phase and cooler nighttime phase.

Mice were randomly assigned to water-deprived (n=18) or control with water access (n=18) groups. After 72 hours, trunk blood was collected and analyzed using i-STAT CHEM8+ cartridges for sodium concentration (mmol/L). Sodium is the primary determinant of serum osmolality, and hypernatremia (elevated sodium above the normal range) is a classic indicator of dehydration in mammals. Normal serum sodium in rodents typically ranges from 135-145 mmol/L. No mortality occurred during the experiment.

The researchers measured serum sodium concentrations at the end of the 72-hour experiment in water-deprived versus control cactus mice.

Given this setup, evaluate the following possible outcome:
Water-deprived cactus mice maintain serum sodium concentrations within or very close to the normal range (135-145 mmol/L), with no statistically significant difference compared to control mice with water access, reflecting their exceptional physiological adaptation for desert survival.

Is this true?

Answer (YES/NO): NO